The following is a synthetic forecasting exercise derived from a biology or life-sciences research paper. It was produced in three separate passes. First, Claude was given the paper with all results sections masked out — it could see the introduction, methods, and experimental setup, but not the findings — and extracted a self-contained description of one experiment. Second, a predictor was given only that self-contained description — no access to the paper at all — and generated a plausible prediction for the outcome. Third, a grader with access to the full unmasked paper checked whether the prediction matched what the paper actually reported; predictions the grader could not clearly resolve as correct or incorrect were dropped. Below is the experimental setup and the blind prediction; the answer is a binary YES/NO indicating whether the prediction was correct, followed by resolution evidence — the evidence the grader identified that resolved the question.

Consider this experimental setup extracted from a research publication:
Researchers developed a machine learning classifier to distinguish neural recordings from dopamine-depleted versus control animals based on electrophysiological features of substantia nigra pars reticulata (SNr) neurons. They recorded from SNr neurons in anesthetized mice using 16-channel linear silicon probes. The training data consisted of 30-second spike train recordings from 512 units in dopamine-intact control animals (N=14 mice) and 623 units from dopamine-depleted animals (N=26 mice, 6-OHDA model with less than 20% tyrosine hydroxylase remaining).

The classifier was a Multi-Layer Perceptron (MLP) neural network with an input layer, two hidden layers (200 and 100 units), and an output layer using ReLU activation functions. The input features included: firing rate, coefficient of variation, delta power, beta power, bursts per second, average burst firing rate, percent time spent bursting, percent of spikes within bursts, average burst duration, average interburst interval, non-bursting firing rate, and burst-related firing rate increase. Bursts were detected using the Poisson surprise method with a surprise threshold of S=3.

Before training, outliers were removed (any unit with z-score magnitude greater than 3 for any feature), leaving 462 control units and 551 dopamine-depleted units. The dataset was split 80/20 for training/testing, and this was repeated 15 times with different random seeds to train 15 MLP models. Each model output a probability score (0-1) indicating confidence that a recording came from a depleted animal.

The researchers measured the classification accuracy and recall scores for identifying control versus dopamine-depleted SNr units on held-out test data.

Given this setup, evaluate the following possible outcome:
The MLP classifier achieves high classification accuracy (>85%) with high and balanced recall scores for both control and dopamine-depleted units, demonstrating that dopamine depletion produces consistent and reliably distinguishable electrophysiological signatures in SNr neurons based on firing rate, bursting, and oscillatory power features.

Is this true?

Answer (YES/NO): NO